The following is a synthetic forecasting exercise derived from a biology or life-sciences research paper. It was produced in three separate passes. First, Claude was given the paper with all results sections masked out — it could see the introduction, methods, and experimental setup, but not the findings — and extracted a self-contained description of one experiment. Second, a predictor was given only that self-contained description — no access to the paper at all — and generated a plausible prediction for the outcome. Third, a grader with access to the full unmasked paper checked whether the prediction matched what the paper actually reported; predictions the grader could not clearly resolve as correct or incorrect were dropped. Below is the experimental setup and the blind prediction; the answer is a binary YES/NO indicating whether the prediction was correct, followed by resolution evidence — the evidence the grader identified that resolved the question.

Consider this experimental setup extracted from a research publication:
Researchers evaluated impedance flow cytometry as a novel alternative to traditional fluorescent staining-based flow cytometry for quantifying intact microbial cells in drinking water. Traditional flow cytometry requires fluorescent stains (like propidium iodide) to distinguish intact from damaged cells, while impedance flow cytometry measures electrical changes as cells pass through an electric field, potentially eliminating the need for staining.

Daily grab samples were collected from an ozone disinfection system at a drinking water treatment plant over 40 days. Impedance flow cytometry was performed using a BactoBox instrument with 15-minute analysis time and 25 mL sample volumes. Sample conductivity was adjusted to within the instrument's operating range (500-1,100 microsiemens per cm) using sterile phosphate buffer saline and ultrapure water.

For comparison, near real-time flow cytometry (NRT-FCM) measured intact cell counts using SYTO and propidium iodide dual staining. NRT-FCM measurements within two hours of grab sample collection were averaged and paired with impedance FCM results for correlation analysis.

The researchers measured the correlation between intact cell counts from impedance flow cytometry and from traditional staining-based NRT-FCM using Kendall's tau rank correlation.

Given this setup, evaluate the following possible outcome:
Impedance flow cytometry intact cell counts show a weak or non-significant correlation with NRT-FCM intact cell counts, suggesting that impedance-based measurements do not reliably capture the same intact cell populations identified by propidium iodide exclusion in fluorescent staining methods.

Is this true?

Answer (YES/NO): NO